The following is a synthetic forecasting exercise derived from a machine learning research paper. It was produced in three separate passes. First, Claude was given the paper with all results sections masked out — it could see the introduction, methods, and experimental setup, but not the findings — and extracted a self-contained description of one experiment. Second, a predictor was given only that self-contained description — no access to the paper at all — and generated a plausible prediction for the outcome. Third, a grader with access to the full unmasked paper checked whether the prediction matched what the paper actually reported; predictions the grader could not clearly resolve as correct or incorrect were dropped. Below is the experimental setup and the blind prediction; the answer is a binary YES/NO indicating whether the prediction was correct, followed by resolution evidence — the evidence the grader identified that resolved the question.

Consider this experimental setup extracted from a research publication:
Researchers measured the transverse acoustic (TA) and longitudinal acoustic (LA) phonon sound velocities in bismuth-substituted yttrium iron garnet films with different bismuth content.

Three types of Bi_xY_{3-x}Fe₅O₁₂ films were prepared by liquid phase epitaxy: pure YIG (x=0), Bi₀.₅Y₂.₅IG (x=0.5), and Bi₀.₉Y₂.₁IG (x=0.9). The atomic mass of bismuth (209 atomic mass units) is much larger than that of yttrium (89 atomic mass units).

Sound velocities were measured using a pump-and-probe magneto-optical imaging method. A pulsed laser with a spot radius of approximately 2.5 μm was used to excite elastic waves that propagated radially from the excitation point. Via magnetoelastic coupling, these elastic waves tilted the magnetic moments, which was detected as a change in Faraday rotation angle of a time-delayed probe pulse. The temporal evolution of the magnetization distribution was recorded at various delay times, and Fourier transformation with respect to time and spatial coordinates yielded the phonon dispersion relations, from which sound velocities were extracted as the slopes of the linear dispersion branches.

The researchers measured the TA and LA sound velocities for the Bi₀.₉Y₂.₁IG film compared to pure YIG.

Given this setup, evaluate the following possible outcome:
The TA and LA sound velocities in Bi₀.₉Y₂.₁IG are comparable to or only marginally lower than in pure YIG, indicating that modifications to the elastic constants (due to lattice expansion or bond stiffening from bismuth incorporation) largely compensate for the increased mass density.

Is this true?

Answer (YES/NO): NO